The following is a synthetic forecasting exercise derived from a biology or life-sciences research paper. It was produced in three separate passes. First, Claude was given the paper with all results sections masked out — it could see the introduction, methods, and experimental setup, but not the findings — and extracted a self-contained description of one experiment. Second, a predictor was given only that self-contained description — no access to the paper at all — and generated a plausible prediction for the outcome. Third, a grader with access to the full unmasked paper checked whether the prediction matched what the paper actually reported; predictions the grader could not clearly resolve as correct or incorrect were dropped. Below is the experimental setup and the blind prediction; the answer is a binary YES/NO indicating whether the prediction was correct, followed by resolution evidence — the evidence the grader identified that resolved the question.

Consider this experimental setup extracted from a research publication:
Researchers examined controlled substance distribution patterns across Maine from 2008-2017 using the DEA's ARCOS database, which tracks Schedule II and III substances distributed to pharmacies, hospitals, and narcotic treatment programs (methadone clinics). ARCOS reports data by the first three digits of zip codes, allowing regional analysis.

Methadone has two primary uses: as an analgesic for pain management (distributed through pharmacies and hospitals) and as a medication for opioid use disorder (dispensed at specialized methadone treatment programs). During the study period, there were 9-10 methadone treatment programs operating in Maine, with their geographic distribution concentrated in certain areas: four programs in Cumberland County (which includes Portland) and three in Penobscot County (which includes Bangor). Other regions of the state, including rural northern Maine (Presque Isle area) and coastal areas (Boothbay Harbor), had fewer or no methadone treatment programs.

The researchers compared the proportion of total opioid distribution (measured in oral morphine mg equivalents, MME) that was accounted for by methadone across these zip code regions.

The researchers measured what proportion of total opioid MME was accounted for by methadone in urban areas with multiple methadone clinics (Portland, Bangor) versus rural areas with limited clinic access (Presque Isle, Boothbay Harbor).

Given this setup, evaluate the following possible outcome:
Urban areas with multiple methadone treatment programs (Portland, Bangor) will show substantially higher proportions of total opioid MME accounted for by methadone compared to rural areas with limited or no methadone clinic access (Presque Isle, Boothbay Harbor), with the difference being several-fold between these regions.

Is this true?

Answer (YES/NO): YES